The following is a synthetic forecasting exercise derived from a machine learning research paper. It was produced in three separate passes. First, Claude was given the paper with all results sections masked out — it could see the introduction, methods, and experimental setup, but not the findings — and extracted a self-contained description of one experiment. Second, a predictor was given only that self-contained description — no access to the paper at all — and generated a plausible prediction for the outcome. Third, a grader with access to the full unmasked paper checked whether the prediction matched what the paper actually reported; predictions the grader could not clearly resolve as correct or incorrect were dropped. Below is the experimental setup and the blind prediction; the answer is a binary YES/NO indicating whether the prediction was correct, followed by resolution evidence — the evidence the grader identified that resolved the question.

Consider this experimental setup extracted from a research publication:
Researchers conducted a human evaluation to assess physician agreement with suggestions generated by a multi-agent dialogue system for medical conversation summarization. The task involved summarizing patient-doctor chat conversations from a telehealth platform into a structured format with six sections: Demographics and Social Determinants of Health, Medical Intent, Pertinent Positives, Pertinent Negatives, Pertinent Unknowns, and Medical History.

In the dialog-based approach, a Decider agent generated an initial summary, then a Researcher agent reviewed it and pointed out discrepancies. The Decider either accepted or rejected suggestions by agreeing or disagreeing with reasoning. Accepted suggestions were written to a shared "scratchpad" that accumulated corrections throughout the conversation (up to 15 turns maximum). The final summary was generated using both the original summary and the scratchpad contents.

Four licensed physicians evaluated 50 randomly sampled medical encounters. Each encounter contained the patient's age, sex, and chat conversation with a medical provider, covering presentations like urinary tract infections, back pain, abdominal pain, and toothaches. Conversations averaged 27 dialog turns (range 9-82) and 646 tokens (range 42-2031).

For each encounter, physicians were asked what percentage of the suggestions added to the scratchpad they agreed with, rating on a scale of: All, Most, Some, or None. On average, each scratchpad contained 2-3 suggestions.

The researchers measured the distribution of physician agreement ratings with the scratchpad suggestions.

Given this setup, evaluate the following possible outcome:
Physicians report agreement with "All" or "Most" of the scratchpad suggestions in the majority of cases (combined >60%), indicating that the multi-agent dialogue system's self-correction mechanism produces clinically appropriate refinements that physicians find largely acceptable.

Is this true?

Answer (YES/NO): YES